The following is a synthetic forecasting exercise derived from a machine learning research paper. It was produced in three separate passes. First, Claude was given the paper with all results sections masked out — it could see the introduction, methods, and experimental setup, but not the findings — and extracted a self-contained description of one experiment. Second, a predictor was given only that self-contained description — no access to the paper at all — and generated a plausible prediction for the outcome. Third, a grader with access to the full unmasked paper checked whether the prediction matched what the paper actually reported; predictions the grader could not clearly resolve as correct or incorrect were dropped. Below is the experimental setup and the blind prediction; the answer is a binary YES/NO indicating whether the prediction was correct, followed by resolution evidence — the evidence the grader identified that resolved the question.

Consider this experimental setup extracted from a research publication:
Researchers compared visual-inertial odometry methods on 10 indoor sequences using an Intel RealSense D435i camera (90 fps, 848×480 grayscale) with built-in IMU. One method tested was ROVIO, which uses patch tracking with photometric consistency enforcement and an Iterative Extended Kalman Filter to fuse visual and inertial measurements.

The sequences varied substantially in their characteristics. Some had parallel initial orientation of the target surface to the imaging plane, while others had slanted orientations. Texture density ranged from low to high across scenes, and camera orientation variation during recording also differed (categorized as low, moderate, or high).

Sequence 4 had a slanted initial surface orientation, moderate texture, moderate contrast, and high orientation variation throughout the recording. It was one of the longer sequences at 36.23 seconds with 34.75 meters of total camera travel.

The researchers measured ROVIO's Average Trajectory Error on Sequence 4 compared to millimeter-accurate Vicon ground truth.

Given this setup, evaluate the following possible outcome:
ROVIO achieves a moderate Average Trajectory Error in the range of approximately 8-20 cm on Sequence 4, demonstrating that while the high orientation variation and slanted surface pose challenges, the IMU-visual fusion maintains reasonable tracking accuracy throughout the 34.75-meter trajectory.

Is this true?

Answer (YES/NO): NO